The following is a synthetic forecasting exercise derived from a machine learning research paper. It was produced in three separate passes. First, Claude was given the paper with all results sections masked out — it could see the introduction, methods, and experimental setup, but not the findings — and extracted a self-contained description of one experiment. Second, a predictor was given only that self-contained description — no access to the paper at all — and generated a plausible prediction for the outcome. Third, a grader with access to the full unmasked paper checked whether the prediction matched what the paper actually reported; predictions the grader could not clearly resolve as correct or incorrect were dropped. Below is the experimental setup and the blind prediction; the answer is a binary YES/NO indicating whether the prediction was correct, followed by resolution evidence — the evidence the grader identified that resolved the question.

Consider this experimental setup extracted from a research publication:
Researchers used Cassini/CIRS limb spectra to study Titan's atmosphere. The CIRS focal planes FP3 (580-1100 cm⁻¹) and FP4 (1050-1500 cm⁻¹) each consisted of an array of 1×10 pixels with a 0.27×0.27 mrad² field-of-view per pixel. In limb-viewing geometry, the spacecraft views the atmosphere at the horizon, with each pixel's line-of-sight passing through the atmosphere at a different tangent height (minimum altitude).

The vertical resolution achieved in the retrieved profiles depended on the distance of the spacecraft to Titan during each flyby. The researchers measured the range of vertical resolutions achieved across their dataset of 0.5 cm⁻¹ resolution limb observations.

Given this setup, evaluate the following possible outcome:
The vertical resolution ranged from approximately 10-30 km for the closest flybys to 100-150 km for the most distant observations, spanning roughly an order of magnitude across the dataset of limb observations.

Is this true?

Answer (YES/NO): NO